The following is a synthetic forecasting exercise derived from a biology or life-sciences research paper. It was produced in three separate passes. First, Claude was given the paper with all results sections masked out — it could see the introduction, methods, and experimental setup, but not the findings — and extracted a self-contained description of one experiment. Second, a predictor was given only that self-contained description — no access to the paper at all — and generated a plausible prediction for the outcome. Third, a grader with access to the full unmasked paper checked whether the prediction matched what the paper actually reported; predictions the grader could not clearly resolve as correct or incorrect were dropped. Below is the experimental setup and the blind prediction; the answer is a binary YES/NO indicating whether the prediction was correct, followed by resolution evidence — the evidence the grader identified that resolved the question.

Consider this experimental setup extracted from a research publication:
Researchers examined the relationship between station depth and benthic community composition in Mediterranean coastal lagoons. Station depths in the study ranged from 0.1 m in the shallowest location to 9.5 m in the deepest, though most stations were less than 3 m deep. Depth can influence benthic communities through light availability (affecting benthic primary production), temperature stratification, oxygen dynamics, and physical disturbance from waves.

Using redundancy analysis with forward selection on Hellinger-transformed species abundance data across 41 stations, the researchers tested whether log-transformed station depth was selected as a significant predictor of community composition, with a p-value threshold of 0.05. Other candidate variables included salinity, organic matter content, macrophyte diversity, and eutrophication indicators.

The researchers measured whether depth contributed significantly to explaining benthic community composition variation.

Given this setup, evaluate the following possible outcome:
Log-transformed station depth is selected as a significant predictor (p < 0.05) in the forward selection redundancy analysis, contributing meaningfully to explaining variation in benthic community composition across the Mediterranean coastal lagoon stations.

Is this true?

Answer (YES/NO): NO